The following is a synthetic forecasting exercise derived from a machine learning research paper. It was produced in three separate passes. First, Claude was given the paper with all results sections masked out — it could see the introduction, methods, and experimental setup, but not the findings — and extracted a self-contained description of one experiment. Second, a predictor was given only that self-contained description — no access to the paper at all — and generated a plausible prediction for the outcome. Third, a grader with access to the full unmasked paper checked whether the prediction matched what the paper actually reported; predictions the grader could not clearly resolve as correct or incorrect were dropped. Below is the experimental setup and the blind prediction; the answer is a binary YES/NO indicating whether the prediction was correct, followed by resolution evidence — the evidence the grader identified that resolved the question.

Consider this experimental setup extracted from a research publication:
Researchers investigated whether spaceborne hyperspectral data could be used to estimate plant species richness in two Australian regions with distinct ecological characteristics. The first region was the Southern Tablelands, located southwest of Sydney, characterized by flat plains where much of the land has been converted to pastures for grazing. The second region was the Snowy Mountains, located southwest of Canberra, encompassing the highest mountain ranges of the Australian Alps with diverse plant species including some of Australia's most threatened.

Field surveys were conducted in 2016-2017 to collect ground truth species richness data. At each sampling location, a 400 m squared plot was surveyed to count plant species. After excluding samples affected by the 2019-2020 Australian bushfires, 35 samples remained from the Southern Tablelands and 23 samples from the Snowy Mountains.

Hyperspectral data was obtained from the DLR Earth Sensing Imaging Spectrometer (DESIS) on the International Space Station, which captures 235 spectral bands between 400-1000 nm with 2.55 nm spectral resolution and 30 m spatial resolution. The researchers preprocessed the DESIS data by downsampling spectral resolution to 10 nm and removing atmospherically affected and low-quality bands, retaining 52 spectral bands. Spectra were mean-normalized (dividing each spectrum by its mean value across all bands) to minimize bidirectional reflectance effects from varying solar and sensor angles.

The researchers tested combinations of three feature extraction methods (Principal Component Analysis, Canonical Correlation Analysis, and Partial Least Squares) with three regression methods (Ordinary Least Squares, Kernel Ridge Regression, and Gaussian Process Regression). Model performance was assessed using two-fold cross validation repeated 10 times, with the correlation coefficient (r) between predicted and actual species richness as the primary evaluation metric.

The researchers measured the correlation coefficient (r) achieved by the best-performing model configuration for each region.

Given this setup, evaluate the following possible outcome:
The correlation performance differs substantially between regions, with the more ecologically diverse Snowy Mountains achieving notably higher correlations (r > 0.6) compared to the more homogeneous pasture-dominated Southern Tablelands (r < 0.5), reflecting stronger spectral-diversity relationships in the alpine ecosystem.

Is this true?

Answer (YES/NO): NO